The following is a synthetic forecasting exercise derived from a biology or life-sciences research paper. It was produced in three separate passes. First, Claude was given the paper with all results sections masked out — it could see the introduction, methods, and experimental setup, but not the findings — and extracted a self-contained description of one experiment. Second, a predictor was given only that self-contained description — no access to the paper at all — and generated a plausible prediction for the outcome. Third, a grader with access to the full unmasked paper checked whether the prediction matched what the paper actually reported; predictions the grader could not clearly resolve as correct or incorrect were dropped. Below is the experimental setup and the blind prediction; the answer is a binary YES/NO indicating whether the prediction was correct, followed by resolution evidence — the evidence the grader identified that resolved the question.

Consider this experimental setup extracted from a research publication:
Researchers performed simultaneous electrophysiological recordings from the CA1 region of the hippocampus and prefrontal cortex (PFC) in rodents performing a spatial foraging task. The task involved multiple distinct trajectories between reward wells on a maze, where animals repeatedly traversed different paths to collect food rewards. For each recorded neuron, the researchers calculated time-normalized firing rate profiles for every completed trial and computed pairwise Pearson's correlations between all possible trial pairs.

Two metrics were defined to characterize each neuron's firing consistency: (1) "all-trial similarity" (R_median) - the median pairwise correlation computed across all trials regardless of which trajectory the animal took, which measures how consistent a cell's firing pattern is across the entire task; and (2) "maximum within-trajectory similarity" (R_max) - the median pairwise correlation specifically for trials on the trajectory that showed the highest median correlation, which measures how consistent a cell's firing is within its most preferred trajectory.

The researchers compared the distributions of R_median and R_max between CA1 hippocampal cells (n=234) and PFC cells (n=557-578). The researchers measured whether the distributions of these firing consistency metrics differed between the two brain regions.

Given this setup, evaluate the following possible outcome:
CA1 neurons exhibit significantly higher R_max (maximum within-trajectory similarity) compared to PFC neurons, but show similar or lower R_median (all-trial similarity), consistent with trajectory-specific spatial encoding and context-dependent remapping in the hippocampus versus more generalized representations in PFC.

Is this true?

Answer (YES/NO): YES